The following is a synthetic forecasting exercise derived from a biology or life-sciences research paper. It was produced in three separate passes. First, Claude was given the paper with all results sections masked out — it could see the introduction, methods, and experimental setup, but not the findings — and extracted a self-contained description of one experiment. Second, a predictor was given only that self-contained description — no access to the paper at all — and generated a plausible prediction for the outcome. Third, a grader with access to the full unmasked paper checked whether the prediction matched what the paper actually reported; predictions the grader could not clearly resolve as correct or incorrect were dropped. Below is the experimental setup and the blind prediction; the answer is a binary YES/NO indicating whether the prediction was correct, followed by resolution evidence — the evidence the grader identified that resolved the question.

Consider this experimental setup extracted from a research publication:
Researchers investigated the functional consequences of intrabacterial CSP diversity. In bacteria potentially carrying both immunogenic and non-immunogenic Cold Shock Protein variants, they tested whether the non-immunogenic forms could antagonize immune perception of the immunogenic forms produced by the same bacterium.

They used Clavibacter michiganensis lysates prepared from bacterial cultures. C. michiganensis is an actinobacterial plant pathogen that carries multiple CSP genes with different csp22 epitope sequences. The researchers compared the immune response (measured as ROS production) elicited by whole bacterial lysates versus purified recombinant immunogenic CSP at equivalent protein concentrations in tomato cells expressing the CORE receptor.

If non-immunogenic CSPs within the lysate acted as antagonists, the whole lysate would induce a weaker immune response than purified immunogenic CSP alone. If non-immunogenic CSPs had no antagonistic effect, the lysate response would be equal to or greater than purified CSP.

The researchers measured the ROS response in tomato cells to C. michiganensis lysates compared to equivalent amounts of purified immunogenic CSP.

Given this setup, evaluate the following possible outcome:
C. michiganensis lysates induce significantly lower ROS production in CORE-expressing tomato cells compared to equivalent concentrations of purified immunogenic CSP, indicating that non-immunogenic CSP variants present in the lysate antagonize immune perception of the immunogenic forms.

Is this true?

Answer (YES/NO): YES